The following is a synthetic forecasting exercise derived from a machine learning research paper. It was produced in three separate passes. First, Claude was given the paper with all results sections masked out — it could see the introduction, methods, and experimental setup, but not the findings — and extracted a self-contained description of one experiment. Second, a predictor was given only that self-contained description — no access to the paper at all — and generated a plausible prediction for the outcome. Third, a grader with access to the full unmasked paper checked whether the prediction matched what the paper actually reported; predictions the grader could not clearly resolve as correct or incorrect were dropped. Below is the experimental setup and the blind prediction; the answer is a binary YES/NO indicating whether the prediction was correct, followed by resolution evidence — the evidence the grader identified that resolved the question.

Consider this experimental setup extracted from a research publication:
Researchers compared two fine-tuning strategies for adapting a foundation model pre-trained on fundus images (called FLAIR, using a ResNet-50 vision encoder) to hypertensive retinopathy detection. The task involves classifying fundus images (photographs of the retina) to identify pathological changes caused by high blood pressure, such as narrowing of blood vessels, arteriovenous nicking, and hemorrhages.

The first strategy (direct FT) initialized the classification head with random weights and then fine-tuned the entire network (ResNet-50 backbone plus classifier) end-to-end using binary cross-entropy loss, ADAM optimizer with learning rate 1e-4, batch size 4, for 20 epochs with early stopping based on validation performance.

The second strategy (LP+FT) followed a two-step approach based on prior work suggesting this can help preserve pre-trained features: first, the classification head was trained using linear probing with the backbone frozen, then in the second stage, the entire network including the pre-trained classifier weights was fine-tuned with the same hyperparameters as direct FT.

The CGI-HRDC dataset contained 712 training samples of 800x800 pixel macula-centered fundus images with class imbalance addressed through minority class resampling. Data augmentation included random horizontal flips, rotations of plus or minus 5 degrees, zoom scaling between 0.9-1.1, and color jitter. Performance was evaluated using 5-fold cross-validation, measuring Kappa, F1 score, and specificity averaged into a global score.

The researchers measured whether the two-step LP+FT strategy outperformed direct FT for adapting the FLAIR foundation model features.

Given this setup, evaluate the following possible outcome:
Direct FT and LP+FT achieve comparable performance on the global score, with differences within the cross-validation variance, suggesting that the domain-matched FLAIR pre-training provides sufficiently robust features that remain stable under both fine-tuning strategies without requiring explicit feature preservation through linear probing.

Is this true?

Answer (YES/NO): NO